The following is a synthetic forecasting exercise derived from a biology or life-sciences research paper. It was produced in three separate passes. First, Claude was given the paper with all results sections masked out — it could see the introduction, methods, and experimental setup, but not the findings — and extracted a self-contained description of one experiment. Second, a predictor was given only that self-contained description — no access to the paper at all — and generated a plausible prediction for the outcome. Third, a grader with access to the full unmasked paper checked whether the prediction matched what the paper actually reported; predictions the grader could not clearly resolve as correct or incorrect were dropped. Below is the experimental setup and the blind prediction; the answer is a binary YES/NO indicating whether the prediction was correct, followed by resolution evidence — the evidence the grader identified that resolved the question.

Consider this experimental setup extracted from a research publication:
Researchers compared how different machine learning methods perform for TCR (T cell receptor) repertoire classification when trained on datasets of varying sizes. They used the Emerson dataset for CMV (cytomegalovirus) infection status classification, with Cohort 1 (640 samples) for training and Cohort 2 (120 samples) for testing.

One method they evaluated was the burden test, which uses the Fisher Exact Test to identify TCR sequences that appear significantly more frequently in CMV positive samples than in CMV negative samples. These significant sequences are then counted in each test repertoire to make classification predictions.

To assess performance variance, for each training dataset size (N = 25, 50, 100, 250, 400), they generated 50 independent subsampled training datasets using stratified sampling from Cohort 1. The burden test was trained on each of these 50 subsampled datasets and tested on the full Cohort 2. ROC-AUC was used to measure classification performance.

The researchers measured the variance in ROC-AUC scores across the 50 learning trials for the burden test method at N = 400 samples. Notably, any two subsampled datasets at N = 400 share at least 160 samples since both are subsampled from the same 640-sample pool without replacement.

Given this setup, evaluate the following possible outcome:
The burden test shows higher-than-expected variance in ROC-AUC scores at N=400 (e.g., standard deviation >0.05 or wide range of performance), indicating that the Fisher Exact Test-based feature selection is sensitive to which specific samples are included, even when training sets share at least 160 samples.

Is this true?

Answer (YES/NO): YES